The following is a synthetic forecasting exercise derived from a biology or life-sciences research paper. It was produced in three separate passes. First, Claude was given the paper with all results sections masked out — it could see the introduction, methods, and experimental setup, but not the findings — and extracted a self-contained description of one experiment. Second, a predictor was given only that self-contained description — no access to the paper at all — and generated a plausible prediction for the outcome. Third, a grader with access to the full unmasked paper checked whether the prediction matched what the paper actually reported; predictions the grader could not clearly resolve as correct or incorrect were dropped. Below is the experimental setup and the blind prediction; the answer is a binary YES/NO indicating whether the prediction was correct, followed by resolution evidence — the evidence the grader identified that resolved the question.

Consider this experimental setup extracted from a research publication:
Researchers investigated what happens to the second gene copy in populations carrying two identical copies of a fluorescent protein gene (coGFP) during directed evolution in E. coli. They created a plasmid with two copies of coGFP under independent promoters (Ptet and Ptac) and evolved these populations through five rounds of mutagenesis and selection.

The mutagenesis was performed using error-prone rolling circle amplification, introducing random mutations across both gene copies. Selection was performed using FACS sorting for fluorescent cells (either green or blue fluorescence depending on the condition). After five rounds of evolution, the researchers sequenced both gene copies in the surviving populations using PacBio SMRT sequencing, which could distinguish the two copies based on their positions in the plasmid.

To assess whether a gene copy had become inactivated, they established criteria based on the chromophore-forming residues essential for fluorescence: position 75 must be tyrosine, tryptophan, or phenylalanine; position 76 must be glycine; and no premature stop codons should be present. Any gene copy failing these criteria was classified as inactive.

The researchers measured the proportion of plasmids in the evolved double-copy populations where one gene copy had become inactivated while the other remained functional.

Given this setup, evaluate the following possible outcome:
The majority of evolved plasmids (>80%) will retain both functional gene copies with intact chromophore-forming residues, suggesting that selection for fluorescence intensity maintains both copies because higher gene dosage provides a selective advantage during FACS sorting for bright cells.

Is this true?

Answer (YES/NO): NO